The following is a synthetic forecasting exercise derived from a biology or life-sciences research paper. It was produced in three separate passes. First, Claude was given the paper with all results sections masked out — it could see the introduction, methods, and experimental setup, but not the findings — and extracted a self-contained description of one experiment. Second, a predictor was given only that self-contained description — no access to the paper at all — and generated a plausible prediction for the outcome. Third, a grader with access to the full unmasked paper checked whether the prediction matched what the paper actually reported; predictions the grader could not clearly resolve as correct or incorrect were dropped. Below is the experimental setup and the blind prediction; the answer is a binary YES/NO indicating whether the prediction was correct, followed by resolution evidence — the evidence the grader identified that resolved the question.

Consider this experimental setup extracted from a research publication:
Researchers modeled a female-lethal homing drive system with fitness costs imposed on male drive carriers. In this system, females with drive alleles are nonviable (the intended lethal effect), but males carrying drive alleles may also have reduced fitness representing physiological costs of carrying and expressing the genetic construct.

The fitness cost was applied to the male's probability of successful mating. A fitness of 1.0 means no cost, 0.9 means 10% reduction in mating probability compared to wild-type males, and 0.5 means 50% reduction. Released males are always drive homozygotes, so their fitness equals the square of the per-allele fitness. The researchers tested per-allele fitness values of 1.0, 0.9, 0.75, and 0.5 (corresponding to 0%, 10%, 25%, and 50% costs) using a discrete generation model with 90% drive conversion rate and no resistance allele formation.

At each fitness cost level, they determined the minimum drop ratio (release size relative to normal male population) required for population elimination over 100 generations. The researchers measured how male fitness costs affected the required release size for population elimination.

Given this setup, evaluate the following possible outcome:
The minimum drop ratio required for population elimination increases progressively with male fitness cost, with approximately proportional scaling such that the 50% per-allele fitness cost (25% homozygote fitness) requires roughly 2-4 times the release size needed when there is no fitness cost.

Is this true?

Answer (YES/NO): NO